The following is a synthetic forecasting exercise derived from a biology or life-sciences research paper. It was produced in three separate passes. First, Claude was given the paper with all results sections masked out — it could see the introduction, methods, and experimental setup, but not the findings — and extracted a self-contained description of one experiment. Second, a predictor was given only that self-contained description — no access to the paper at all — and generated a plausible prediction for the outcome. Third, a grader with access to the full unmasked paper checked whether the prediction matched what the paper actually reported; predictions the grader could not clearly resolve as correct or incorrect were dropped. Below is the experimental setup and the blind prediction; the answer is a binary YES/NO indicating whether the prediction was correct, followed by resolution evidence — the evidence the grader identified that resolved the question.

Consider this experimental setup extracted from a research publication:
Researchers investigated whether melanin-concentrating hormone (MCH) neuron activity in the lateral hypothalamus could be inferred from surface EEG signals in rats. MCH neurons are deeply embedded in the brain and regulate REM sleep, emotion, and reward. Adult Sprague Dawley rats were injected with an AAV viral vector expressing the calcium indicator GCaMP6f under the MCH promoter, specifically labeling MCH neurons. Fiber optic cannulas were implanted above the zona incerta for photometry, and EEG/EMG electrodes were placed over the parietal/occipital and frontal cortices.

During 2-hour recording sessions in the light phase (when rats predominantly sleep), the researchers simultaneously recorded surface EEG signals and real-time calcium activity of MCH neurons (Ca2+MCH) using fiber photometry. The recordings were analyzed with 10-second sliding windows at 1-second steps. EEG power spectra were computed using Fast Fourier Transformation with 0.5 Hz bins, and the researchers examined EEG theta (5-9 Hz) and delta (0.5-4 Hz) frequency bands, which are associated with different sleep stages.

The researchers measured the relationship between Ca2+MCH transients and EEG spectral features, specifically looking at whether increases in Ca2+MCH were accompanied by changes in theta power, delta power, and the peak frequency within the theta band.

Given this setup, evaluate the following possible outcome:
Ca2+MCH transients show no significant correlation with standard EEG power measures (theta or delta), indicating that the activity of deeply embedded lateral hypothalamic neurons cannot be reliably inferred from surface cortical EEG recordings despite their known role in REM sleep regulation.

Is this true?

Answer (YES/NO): NO